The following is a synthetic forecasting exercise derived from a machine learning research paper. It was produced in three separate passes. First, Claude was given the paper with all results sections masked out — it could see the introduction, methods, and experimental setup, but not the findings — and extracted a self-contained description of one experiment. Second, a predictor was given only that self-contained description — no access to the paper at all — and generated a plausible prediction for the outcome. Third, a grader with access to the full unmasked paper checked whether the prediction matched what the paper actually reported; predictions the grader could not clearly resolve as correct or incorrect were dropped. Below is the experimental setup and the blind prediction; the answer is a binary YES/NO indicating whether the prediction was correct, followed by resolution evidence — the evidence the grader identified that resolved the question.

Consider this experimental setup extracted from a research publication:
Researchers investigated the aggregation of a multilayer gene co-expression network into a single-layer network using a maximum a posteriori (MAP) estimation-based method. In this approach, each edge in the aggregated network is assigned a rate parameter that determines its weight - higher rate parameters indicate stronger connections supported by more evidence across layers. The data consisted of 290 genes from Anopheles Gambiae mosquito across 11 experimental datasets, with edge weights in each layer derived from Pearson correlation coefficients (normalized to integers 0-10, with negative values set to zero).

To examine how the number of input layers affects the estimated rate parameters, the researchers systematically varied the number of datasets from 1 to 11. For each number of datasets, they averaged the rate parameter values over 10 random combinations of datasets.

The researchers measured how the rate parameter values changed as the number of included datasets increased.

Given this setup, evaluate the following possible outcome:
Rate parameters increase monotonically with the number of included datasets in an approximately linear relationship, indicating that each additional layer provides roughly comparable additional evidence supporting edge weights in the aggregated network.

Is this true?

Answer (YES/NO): NO